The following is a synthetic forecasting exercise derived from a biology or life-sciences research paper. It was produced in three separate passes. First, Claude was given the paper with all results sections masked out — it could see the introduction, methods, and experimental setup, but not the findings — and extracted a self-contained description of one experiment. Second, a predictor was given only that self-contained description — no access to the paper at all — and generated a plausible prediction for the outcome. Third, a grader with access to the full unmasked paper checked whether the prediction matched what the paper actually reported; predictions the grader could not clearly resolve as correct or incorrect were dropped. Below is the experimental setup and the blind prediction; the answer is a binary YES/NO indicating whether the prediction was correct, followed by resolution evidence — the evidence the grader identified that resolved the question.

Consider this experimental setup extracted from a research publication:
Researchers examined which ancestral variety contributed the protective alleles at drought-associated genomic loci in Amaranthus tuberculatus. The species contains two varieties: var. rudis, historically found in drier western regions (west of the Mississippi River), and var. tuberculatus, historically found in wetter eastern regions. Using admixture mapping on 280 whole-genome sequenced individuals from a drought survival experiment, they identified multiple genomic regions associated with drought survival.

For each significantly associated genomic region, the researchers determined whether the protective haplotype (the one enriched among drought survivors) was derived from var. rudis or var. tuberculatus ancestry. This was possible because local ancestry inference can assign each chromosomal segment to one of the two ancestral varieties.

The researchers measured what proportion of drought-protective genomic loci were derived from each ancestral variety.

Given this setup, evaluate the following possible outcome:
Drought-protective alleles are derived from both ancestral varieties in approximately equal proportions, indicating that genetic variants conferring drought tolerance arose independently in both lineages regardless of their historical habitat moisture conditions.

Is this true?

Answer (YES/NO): NO